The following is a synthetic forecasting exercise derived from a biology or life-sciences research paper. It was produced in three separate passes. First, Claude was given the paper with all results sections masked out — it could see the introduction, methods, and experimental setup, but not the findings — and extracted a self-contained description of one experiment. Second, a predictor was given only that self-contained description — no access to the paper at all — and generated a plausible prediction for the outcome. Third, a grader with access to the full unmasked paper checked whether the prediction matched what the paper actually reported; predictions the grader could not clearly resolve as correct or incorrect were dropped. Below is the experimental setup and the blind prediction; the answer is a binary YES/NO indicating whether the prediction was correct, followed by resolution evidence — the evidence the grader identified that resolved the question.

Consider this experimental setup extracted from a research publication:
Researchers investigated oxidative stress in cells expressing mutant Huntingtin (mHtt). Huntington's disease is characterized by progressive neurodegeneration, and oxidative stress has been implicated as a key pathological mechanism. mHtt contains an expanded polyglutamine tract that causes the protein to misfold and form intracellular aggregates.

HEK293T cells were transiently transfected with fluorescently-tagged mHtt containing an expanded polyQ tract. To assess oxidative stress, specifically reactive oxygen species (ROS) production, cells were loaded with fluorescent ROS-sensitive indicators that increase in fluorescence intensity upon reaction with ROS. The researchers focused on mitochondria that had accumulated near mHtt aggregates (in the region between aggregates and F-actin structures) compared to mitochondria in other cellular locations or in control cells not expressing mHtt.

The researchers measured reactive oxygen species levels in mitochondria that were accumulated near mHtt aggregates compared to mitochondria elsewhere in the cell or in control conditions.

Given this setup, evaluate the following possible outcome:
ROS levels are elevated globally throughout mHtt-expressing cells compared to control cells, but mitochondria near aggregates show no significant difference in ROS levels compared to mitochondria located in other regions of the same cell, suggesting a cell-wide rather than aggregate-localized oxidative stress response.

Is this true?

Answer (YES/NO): NO